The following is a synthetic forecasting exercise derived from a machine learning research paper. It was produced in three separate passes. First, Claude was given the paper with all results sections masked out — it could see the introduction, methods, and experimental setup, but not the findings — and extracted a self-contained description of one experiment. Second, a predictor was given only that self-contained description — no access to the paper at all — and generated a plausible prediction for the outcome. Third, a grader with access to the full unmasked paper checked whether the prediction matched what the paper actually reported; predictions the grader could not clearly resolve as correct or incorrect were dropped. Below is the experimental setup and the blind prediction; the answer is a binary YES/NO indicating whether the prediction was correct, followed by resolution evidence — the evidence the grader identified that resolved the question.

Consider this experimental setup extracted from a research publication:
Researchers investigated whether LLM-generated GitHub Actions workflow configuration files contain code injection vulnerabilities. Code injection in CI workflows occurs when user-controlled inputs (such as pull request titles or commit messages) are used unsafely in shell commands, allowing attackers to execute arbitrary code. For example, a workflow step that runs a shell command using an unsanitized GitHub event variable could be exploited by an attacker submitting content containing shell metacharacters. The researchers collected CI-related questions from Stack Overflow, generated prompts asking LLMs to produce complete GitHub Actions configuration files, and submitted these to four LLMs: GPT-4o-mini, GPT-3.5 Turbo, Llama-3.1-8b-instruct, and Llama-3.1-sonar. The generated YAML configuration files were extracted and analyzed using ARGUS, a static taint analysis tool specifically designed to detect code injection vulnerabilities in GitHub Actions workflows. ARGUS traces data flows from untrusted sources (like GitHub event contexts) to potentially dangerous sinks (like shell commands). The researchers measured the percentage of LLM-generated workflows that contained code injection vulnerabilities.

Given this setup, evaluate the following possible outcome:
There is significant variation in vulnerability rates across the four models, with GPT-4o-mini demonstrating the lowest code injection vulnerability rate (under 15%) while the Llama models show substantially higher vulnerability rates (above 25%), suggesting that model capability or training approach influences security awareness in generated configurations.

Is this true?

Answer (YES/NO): NO